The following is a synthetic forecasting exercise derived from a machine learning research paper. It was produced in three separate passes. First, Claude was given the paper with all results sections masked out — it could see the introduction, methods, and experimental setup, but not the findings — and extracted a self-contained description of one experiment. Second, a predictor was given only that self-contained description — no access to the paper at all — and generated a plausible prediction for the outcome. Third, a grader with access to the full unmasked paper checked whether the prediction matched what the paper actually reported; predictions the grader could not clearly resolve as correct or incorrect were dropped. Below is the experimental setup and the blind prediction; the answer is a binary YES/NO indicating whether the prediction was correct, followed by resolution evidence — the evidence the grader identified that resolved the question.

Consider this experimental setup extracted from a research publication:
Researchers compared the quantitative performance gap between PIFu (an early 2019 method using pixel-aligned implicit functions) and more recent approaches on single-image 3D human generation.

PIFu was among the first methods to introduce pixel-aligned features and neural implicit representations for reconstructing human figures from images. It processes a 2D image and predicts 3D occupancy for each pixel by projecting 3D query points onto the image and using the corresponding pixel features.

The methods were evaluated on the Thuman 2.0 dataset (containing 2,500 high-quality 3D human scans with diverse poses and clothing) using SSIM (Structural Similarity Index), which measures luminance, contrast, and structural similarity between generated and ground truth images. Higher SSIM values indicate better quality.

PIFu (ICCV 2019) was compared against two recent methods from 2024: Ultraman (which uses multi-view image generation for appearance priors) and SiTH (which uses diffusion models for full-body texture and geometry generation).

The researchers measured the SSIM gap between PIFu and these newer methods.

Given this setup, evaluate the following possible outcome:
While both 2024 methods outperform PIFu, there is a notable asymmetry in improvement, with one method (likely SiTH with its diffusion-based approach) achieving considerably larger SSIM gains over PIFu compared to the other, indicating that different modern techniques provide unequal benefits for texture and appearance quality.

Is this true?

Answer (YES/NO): NO